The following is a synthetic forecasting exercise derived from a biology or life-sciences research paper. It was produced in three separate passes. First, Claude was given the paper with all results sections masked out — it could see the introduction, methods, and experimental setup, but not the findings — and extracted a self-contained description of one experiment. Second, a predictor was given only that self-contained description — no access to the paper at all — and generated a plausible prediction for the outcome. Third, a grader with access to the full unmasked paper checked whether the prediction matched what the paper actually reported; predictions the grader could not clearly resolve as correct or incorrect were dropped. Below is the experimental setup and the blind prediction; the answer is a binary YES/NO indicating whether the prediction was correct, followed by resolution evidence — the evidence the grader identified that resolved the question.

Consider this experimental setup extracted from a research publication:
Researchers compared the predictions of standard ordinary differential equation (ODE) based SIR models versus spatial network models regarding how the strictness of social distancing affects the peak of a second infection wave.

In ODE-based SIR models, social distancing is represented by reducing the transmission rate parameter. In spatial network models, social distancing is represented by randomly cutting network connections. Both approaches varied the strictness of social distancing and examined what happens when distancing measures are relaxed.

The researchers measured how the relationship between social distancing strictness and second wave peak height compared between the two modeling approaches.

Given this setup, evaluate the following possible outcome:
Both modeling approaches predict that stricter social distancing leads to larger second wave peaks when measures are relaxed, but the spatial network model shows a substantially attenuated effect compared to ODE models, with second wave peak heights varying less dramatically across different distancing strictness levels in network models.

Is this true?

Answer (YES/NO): NO